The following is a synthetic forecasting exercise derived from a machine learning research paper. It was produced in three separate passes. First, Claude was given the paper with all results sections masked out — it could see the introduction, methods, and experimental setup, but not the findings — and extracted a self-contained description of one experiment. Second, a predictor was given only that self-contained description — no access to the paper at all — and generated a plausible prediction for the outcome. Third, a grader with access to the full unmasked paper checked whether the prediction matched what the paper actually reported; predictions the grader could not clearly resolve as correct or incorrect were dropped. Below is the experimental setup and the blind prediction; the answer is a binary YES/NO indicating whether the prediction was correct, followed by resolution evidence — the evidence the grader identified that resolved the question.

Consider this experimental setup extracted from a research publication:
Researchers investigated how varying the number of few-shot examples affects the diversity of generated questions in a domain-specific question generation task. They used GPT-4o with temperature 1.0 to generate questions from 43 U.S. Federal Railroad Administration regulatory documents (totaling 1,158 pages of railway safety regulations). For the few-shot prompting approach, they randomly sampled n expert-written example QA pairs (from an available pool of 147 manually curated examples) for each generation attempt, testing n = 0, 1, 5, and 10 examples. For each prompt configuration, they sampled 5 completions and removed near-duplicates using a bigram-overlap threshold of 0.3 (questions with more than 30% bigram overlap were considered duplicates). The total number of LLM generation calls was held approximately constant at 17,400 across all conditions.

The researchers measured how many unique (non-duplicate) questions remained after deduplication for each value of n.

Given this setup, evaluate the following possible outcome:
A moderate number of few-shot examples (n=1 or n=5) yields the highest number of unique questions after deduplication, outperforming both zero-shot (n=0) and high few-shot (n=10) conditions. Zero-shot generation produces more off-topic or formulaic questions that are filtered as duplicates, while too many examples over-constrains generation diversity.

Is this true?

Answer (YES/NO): NO